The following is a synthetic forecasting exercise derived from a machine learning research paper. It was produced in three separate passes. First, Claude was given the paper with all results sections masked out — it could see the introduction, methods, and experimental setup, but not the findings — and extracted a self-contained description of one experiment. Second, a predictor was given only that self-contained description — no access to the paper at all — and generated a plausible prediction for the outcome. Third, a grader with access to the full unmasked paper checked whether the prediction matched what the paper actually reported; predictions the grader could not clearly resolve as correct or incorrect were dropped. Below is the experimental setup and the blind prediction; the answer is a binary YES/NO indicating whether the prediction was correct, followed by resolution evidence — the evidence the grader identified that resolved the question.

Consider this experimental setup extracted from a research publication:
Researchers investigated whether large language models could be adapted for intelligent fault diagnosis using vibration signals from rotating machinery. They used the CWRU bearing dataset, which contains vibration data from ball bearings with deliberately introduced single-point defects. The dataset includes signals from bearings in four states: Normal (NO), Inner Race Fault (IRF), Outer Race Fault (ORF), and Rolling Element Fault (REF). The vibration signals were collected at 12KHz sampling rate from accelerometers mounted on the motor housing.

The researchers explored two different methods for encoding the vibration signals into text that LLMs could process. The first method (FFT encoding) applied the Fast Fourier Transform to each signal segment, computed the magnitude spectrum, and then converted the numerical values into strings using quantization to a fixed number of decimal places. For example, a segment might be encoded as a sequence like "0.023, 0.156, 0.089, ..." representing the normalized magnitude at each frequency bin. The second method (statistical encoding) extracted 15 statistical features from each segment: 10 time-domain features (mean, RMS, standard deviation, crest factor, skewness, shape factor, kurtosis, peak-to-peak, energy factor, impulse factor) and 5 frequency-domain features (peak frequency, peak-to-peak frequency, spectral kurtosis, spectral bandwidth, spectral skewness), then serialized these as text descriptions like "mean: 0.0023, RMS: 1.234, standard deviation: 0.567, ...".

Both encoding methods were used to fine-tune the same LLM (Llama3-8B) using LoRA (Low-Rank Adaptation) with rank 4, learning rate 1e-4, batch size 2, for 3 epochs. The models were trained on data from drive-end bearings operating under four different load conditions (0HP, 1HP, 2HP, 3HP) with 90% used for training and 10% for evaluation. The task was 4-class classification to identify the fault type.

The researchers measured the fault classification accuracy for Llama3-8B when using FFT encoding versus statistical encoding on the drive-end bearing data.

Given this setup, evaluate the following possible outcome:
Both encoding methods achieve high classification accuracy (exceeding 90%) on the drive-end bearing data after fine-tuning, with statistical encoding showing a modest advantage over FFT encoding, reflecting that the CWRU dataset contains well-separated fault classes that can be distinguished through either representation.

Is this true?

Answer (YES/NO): NO